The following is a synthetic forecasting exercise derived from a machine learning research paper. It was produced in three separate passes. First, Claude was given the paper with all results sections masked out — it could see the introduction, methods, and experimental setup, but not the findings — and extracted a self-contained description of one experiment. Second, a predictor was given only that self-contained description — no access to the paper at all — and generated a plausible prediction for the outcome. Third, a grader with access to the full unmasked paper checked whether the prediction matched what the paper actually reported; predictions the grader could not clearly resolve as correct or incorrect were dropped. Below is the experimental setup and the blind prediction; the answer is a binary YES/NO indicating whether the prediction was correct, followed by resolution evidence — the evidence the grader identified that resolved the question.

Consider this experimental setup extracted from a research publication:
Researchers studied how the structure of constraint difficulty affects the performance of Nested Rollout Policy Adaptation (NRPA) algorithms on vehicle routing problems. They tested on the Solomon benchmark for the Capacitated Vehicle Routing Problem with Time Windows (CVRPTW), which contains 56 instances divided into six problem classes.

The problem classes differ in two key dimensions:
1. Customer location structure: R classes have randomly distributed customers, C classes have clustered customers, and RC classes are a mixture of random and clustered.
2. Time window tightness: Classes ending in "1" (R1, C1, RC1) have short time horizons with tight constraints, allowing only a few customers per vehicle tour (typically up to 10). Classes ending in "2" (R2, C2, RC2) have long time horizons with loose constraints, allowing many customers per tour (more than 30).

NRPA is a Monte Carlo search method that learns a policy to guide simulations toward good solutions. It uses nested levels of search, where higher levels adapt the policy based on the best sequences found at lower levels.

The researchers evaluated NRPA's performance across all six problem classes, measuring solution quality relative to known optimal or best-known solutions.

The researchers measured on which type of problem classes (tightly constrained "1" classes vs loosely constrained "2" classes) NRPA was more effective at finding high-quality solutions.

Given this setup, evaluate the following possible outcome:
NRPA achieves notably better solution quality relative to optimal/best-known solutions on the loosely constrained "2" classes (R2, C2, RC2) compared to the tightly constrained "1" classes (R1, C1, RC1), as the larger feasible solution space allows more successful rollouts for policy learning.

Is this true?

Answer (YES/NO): NO